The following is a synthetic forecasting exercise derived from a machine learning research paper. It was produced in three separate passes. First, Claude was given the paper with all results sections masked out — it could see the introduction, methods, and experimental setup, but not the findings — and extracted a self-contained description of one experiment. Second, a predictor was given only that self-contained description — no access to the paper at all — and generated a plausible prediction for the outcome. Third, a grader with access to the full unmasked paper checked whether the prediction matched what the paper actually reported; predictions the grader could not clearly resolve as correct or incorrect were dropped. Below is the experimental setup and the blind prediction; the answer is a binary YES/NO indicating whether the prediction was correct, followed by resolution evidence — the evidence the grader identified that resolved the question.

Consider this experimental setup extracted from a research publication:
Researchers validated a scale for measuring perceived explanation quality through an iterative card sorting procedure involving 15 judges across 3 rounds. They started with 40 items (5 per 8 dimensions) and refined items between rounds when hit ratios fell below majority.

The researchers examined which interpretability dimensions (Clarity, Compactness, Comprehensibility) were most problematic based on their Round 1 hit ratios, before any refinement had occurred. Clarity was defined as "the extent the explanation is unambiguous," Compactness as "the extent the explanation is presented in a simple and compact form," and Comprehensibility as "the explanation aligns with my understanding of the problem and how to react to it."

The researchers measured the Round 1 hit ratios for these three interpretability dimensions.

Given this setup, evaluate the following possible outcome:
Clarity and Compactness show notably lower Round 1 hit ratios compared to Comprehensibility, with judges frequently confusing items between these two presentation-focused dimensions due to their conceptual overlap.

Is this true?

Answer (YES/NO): NO